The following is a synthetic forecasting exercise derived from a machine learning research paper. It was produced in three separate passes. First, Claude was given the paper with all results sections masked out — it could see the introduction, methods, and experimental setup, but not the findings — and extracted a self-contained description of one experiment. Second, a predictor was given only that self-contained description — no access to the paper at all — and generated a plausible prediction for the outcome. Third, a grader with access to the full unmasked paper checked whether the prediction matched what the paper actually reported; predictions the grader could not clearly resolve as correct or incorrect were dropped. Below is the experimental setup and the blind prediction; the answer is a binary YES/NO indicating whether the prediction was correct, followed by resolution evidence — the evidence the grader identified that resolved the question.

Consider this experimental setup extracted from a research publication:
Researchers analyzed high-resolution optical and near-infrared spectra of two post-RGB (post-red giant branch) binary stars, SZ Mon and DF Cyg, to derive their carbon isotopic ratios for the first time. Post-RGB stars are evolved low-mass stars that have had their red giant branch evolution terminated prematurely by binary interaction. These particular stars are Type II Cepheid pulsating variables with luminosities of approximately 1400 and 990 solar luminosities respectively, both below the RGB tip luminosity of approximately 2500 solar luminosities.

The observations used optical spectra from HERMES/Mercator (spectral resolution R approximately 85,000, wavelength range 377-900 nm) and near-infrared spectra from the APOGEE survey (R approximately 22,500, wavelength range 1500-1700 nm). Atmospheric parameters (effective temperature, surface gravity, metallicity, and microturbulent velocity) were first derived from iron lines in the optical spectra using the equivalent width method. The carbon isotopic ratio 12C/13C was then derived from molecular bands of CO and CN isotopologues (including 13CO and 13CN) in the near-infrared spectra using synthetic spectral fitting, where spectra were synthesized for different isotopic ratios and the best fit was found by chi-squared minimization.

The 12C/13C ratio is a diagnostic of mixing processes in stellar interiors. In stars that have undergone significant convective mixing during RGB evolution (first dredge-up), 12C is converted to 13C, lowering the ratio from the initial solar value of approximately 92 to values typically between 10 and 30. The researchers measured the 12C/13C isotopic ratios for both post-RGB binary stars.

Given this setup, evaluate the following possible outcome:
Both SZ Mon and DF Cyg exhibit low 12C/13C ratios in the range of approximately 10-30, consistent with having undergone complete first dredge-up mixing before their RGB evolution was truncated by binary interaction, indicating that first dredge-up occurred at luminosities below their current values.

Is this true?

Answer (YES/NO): NO